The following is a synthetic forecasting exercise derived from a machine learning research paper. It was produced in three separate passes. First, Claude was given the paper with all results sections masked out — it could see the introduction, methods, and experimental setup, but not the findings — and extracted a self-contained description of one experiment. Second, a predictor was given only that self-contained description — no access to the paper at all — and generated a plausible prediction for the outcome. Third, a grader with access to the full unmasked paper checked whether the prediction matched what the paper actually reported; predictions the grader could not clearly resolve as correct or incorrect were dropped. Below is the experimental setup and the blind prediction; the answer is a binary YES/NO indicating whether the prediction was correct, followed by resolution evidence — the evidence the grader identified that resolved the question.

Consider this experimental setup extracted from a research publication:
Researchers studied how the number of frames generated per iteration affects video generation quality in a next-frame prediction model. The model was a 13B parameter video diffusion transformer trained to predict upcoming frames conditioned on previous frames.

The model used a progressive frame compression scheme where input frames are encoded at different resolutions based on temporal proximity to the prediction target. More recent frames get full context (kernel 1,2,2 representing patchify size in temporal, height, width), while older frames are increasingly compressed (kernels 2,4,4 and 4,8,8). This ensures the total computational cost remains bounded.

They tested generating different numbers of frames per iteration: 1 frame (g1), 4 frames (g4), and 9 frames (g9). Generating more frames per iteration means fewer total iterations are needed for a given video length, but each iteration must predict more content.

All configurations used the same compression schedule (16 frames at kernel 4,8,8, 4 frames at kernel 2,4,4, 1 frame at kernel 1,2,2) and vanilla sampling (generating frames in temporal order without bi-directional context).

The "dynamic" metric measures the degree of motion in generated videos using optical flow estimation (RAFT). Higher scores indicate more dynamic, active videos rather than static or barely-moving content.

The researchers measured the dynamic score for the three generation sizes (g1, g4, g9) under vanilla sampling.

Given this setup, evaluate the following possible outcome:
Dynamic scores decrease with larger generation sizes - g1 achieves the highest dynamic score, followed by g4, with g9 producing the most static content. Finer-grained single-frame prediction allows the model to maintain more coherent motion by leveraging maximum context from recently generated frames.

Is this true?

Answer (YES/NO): NO